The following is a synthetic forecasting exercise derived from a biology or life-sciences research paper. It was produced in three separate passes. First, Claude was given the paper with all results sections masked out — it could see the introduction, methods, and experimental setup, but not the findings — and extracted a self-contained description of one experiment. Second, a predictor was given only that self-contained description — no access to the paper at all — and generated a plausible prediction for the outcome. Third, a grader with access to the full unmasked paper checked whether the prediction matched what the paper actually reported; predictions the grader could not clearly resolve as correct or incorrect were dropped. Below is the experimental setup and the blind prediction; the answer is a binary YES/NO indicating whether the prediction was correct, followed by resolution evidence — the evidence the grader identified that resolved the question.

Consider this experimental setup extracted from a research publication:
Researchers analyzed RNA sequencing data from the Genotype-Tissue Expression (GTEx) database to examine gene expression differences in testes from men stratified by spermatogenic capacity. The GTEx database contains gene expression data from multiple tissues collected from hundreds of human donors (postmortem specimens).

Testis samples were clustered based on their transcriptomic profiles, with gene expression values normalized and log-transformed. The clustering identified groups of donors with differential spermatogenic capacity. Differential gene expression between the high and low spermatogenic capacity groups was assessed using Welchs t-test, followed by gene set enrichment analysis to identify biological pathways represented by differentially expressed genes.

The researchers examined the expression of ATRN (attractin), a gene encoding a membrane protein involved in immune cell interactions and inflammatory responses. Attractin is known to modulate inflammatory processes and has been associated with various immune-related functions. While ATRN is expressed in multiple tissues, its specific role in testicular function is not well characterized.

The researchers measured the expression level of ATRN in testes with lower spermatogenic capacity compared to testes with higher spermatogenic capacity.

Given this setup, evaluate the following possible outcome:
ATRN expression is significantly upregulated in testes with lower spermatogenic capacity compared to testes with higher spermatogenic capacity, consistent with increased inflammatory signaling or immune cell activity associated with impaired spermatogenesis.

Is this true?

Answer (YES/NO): YES